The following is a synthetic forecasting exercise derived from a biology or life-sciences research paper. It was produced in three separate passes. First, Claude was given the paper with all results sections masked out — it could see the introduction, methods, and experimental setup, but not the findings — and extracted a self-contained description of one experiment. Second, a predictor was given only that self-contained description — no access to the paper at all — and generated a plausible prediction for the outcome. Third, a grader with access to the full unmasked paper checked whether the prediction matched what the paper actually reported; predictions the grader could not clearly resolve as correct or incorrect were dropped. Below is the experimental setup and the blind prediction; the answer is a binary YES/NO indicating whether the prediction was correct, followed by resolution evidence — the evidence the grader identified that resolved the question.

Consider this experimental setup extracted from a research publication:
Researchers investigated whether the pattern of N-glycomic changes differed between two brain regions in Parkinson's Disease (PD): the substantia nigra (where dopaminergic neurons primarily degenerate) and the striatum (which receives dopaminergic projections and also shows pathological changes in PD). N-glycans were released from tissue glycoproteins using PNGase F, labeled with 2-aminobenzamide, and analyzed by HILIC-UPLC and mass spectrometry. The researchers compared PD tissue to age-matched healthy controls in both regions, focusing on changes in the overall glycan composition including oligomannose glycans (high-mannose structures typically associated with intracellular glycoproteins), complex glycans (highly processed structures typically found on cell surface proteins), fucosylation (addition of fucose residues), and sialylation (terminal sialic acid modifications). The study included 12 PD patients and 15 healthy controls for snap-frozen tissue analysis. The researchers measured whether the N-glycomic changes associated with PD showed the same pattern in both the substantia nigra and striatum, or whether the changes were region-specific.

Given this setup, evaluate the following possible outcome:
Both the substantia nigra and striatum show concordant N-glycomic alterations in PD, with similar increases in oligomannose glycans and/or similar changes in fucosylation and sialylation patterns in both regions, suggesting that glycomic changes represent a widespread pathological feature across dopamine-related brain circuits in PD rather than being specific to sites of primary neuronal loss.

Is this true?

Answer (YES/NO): NO